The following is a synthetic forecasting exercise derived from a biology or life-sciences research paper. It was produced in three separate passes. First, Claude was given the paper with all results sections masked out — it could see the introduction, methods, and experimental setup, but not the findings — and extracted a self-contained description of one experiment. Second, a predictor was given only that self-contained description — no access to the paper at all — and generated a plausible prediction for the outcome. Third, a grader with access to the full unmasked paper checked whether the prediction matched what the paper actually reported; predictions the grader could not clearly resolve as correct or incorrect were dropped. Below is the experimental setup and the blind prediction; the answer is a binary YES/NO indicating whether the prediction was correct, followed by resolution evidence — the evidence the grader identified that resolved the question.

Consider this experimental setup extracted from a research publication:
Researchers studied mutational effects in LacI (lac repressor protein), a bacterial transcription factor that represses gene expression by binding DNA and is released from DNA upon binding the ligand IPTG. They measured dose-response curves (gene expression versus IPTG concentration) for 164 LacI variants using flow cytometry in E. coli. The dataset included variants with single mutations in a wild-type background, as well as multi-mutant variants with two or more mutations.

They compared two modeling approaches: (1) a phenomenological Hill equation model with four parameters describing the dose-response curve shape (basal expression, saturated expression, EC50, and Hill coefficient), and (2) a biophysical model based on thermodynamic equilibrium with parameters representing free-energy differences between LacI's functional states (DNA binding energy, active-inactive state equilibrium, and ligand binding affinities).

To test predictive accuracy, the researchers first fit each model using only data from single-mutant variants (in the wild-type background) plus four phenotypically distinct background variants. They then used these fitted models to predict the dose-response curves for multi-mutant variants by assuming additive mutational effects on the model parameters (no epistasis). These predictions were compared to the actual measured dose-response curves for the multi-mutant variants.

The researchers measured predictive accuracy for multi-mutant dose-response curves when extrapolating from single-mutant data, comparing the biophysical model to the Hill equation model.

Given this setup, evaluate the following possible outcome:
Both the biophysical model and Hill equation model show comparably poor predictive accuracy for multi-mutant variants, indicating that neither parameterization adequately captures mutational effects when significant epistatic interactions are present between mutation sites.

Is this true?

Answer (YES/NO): NO